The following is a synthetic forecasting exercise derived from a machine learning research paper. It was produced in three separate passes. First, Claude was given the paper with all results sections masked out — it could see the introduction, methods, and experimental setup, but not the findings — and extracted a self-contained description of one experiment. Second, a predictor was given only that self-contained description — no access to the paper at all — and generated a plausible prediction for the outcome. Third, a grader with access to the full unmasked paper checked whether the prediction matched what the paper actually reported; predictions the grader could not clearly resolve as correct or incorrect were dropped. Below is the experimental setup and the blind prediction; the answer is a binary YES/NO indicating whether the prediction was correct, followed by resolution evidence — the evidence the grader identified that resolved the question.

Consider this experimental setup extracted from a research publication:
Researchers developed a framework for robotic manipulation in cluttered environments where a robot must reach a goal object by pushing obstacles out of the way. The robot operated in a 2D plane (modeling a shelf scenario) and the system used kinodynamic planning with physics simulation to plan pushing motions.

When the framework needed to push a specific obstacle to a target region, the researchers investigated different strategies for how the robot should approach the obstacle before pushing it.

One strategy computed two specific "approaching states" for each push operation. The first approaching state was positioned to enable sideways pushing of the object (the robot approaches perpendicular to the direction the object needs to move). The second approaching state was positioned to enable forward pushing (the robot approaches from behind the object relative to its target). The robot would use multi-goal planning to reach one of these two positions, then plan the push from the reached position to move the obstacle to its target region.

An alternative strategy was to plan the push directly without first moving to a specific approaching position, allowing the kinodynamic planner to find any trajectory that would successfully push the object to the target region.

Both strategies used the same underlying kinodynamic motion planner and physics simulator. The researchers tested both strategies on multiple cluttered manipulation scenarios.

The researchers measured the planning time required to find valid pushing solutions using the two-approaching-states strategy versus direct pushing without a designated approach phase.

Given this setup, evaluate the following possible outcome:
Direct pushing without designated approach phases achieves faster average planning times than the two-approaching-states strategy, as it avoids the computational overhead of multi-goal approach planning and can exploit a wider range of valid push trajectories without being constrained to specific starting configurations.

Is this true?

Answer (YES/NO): NO